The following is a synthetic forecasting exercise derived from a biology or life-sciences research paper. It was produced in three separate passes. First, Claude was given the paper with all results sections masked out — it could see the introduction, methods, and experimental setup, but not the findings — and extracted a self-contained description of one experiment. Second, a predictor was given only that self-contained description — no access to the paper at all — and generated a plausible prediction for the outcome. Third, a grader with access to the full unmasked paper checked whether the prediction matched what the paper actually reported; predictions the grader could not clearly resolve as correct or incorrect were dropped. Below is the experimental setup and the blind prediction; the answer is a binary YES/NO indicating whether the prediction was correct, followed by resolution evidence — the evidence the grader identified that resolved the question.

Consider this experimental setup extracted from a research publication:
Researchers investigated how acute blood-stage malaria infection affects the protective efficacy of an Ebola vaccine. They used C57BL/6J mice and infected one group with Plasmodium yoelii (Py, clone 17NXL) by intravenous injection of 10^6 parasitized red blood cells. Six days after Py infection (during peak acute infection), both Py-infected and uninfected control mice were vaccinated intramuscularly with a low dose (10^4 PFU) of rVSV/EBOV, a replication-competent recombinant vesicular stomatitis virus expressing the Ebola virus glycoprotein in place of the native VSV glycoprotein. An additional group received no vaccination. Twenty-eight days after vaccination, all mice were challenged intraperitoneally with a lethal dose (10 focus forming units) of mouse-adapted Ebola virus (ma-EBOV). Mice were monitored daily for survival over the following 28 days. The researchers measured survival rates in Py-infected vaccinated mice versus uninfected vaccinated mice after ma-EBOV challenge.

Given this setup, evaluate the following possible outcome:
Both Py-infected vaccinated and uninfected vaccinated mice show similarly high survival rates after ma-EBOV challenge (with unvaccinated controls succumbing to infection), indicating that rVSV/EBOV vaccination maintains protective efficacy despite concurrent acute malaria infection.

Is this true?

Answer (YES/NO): NO